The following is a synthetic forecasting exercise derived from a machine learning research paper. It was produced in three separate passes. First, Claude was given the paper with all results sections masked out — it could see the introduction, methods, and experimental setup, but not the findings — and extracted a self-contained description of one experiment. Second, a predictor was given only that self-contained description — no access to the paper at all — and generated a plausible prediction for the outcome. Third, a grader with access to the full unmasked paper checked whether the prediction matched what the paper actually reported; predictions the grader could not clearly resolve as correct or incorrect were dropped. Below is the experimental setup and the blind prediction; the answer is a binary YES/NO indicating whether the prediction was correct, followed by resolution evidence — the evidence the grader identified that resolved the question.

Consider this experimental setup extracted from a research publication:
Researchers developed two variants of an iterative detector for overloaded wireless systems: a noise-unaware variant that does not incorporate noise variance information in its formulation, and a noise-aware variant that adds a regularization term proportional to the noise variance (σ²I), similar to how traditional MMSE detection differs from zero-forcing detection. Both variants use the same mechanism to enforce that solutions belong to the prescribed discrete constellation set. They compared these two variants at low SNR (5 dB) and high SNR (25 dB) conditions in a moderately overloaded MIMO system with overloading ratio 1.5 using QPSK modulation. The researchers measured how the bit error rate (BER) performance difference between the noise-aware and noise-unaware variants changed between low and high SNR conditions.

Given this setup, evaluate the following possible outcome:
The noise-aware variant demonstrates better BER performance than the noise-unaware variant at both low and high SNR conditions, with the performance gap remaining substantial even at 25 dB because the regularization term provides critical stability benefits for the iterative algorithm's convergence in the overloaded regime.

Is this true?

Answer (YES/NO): NO